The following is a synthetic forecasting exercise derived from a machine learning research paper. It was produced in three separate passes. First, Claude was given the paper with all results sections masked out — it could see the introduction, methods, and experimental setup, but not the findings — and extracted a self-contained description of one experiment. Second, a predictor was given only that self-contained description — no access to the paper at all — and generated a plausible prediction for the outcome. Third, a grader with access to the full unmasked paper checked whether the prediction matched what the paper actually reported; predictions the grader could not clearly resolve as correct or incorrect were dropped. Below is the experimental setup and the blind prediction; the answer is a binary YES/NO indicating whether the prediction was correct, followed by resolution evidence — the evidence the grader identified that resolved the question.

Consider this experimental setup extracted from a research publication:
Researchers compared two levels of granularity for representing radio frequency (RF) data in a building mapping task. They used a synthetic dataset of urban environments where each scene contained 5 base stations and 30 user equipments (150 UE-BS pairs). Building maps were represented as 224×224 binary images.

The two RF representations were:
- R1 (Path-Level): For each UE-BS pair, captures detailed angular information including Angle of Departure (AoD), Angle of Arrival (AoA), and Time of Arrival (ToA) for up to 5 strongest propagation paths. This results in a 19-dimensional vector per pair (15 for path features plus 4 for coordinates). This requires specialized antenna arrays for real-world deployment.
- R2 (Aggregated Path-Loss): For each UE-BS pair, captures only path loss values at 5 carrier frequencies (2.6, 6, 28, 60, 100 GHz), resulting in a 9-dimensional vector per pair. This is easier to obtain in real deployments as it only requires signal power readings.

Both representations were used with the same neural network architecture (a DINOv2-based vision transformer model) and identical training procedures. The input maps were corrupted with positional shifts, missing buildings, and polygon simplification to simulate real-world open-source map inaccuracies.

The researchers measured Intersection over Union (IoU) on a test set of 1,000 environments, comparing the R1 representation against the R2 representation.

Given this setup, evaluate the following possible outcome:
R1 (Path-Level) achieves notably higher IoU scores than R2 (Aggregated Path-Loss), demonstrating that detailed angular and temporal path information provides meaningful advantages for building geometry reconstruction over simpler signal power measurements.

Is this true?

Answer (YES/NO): YES